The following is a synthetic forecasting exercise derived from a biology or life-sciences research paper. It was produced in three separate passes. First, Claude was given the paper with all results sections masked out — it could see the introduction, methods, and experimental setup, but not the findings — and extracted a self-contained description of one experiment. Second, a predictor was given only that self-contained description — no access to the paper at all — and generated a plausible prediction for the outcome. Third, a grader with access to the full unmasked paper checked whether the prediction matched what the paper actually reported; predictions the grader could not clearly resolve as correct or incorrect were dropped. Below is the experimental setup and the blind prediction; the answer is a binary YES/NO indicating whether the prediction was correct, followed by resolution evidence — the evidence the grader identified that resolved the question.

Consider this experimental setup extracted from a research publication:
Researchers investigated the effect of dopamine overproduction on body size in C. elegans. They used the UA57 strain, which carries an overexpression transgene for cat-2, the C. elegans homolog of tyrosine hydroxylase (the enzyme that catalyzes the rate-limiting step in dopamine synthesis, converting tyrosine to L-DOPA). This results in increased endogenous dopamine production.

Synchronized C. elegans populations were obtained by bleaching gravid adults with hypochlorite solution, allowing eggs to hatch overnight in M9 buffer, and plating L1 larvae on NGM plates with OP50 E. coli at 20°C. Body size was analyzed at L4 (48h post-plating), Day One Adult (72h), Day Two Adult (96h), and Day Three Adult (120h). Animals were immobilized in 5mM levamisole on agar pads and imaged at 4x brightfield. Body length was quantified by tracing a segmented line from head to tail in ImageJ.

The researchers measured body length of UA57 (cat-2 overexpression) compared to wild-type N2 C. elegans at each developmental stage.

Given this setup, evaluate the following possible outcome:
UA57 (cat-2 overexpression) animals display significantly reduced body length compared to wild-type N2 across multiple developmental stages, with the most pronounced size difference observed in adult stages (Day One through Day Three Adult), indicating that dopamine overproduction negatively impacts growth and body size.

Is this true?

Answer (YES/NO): NO